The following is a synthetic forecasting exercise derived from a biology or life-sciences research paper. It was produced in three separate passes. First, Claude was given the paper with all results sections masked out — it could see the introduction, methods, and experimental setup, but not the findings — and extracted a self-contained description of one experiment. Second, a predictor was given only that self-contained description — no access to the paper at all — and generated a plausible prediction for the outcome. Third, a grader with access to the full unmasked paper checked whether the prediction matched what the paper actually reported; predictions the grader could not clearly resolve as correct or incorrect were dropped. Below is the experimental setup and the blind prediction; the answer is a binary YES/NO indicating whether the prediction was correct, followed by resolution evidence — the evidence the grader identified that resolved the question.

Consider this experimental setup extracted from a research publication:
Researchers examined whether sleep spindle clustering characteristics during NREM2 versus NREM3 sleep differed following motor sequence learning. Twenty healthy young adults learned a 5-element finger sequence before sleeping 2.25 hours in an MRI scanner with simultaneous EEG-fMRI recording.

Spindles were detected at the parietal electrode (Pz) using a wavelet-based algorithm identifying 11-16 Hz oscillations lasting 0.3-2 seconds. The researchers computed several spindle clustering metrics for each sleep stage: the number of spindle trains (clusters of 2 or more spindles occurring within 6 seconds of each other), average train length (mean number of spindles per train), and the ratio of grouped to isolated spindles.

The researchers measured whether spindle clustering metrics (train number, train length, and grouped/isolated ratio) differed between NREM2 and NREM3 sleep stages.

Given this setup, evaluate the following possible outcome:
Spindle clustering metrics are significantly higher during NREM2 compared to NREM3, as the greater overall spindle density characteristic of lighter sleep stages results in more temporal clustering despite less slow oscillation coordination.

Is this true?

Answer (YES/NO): NO